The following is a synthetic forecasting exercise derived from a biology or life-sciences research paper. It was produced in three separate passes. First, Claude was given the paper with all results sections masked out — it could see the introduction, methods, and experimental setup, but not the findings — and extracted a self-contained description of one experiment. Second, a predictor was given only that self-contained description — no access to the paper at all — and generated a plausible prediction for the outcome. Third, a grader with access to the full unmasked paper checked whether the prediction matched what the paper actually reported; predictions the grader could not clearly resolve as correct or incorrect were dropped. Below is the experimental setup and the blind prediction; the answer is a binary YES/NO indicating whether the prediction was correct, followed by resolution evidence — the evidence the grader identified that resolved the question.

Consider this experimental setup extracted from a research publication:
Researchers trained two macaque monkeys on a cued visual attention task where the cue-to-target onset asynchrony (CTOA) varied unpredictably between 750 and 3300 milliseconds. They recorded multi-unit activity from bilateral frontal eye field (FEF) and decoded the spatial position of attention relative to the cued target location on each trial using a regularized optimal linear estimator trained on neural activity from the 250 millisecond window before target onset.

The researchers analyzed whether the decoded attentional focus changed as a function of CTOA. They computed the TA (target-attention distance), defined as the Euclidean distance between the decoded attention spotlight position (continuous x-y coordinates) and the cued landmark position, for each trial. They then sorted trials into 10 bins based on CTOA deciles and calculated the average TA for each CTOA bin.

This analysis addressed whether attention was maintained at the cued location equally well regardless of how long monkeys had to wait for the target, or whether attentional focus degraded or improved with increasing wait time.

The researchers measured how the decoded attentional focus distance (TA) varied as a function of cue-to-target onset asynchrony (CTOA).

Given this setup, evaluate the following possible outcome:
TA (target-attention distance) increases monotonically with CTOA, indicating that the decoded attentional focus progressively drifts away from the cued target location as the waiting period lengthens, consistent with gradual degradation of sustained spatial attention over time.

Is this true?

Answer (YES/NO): NO